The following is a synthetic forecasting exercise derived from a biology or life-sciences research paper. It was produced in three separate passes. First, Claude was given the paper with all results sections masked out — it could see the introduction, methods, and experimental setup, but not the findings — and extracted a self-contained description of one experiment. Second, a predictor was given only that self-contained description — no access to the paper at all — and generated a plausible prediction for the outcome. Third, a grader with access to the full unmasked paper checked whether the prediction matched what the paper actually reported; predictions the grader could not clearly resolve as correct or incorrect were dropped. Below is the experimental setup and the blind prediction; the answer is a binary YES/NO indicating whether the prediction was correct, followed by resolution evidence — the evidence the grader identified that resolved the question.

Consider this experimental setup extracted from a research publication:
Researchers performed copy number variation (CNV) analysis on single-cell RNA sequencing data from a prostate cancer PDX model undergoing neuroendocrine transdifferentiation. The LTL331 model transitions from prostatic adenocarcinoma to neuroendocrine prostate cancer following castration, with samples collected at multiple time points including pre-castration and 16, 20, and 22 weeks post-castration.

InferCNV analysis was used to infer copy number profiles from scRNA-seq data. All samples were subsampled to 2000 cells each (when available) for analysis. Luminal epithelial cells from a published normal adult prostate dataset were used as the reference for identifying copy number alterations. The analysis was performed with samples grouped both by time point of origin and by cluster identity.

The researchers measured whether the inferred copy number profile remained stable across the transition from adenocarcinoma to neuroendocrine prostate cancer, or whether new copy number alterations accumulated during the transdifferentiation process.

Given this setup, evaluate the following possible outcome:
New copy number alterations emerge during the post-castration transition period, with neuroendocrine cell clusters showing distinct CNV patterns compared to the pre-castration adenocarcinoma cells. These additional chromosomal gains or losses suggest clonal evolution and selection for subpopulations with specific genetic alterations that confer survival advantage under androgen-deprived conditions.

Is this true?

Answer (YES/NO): NO